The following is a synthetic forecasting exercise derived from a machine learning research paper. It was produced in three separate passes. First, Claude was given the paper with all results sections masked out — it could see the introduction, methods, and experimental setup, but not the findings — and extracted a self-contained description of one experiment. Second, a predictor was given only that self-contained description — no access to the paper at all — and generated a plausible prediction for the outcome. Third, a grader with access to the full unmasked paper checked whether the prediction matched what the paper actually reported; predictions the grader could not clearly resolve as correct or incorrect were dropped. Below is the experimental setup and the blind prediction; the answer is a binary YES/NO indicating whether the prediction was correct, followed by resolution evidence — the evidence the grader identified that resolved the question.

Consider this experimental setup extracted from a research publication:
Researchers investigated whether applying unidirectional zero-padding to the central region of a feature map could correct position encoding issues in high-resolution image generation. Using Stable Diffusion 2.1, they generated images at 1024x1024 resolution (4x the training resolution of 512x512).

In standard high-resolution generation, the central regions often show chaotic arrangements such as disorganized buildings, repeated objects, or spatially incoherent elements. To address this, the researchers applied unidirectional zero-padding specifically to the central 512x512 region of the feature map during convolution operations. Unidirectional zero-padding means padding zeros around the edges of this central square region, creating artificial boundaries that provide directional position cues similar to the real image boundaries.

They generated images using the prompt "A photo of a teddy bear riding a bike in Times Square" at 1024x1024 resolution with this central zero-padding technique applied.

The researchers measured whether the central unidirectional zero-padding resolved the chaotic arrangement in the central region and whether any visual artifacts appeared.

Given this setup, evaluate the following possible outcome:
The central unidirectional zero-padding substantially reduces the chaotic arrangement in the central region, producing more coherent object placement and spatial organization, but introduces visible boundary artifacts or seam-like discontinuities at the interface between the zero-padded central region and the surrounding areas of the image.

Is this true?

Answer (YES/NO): YES